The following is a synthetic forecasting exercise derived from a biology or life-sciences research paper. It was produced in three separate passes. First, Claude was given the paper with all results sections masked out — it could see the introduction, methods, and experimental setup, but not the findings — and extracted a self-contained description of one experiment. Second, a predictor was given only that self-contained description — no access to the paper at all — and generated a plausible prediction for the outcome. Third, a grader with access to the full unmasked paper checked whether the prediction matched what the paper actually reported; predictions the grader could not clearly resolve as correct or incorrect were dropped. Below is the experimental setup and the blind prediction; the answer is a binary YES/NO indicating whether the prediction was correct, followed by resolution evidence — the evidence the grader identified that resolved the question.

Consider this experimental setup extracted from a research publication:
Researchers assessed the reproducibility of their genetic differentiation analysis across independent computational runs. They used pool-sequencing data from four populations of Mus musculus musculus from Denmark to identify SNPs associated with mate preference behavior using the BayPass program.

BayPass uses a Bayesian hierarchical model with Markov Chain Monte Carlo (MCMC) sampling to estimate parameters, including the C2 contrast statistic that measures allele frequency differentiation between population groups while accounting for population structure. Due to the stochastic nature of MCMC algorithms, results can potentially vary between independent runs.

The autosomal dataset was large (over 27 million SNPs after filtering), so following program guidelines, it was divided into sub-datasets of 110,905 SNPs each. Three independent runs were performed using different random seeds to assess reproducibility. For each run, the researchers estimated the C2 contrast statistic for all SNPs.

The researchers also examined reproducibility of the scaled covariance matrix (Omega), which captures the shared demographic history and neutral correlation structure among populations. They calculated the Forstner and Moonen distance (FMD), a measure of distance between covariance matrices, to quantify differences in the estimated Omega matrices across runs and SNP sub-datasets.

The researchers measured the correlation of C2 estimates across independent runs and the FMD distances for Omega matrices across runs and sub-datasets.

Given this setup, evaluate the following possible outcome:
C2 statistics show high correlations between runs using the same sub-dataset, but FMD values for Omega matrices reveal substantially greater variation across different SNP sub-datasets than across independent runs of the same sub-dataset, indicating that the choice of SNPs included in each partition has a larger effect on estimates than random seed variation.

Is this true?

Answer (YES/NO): NO